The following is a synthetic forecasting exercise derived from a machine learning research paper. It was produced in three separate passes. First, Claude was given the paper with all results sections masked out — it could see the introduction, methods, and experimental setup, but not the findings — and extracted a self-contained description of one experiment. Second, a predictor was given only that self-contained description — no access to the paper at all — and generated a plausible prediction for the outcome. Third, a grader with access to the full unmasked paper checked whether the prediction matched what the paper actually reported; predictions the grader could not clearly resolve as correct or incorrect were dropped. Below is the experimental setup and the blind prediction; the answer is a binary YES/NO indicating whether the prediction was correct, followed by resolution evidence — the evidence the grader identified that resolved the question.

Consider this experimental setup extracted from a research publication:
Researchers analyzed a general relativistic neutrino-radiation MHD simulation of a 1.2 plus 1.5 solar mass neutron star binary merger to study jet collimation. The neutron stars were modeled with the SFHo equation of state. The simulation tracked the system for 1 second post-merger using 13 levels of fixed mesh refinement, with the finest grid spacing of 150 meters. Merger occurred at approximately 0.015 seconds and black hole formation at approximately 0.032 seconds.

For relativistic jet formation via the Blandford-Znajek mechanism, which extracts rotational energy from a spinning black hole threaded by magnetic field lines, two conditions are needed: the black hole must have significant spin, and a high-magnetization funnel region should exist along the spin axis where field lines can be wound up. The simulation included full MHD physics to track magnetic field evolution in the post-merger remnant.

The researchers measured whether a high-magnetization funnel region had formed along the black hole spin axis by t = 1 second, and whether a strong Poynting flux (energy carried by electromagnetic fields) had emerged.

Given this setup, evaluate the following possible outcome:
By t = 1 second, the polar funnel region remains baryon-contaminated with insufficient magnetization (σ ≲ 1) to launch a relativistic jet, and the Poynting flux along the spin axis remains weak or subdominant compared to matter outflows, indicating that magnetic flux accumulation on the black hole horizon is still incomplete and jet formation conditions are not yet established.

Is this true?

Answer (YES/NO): NO